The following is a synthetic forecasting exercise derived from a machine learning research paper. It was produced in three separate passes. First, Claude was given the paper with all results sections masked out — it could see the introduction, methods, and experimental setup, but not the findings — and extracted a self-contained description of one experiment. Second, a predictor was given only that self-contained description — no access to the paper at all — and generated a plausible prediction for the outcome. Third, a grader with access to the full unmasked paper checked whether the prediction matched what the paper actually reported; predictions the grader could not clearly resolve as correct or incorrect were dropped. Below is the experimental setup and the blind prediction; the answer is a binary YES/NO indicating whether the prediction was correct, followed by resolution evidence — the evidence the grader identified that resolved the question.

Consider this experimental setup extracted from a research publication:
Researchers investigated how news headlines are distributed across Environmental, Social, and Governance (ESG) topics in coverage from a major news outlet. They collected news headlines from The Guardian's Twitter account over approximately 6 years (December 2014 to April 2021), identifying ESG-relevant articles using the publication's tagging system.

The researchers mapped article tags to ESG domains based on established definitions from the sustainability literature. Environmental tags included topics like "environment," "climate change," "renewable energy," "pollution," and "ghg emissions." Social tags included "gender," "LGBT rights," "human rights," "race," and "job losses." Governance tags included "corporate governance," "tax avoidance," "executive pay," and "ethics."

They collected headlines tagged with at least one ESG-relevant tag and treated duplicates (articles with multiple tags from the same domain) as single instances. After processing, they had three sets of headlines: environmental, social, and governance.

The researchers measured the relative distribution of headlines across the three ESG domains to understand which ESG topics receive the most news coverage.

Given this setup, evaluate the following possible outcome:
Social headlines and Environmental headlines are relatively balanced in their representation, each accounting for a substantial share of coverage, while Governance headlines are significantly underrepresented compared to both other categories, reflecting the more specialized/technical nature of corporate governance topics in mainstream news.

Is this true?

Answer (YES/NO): YES